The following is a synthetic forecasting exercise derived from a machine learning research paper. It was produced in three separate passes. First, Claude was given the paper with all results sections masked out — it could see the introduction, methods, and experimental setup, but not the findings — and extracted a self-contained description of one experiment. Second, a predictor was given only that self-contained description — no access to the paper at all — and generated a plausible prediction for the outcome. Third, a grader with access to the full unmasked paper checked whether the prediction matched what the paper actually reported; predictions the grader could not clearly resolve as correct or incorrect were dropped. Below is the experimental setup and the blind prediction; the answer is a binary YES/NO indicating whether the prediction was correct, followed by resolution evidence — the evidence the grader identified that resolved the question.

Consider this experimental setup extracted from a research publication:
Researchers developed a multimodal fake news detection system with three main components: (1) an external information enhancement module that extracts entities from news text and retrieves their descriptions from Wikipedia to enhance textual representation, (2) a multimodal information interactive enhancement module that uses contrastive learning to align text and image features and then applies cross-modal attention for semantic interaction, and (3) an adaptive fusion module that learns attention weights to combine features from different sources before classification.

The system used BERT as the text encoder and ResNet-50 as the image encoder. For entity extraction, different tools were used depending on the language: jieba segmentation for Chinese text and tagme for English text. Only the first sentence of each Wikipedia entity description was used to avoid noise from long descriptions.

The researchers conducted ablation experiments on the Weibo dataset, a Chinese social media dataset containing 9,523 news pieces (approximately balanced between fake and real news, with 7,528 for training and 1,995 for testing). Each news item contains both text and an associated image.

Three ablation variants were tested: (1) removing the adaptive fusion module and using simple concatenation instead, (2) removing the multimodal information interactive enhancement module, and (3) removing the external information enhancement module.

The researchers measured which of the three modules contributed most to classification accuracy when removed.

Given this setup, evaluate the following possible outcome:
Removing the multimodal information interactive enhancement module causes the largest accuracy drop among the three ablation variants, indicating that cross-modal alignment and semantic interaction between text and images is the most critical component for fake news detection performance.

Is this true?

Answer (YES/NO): YES